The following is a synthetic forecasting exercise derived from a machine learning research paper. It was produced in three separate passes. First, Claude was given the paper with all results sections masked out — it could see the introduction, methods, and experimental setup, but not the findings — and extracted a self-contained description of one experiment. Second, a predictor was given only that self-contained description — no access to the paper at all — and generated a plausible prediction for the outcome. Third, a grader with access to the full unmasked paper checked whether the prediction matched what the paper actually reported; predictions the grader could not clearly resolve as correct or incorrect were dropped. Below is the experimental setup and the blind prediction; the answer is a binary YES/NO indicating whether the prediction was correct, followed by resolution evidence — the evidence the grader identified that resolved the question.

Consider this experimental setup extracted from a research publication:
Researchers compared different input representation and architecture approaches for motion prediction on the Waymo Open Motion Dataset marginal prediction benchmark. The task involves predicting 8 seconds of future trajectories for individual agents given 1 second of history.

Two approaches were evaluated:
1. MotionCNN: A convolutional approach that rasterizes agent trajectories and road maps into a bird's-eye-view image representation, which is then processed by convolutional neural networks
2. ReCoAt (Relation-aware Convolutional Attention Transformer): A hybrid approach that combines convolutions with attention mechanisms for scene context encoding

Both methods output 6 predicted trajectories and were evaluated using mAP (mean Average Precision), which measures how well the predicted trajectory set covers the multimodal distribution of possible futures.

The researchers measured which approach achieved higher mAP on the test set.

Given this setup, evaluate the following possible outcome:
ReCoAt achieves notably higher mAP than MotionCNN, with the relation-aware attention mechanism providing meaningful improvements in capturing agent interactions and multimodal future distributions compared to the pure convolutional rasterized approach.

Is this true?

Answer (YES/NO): YES